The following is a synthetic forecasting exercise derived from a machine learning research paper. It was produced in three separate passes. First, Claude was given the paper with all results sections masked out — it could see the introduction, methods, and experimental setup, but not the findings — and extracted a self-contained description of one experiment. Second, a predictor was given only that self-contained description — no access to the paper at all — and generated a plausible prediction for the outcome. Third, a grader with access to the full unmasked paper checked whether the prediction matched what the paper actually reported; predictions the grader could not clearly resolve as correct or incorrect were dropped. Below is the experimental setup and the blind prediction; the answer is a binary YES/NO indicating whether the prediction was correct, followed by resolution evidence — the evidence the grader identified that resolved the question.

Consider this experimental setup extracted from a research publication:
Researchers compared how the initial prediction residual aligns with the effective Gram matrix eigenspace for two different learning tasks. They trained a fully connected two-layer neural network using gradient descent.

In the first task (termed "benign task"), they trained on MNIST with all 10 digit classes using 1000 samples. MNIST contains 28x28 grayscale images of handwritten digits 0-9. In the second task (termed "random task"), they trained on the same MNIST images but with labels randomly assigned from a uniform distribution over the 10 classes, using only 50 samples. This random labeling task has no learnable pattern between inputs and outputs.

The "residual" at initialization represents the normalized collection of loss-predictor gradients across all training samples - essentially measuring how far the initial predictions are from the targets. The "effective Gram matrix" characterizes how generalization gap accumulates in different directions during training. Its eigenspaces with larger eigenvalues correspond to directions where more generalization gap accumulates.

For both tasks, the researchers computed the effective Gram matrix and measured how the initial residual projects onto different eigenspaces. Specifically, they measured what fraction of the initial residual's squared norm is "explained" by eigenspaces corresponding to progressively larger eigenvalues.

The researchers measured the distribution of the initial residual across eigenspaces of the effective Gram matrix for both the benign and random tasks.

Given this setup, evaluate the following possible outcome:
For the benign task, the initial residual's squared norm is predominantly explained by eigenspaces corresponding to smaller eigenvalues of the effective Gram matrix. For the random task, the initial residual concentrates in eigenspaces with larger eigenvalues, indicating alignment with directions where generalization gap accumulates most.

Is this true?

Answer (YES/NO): YES